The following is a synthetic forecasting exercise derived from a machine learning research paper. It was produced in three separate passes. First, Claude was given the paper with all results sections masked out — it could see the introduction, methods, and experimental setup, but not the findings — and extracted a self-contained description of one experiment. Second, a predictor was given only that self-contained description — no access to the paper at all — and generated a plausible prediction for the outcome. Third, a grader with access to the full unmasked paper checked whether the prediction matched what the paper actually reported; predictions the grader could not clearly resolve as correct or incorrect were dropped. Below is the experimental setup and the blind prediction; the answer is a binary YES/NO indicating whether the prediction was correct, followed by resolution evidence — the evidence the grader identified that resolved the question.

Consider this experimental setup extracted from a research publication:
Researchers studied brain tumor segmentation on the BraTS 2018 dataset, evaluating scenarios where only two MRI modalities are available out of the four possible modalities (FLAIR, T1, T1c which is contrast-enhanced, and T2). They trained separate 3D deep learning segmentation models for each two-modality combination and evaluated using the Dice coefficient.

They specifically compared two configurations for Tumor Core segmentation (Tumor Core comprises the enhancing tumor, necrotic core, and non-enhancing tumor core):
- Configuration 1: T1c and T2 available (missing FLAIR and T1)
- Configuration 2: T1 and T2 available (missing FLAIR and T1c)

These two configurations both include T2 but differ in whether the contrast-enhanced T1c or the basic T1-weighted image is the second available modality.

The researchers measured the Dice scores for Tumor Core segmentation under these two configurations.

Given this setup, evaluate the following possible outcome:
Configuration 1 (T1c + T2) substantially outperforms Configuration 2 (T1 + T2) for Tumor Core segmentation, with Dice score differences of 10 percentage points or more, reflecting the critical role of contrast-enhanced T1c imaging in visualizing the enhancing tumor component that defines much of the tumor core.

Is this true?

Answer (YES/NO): YES